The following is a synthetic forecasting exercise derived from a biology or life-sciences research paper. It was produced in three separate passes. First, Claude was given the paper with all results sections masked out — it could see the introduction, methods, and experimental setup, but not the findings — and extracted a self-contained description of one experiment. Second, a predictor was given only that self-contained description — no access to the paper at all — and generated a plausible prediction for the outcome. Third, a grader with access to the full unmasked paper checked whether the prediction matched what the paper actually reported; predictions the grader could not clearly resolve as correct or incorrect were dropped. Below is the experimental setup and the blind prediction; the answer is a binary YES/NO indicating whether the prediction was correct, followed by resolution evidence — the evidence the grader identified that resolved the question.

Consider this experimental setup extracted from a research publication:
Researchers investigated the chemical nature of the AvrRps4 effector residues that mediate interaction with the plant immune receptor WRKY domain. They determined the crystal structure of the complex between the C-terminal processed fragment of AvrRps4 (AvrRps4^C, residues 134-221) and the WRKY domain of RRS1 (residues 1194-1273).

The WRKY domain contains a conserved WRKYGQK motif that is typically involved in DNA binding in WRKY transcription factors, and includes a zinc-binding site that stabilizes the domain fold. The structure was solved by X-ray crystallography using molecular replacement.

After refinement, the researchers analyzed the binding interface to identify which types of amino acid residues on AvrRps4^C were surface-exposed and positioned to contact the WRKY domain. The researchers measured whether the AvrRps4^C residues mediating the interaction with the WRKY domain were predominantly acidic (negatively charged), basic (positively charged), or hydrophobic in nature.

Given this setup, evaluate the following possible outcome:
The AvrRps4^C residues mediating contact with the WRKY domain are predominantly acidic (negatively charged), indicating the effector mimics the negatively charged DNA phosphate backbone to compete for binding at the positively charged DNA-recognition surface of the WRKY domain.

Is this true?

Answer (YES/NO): YES